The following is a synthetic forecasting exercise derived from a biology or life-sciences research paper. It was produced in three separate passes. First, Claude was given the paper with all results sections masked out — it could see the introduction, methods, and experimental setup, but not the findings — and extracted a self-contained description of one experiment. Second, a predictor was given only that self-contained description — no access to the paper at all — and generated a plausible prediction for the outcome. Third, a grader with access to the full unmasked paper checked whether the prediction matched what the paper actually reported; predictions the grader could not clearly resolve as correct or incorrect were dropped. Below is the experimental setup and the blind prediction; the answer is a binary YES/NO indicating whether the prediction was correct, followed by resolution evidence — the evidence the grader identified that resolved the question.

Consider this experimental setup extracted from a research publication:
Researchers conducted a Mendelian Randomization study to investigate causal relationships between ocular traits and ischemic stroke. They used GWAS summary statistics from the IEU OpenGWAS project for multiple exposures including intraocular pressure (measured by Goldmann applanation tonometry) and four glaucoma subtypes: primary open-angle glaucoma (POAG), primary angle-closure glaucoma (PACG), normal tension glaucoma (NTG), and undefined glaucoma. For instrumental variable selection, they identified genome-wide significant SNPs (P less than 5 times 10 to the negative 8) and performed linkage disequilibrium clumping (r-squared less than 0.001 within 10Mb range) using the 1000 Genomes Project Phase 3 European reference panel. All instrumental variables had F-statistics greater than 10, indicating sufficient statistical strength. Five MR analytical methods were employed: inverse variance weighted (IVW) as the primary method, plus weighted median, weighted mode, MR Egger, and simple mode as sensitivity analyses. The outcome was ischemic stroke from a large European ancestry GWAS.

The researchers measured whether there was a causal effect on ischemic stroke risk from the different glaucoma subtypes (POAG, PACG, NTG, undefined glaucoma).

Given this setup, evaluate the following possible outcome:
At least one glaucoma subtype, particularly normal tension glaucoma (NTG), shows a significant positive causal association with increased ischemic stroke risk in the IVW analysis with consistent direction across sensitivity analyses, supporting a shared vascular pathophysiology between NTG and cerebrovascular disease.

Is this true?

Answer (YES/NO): NO